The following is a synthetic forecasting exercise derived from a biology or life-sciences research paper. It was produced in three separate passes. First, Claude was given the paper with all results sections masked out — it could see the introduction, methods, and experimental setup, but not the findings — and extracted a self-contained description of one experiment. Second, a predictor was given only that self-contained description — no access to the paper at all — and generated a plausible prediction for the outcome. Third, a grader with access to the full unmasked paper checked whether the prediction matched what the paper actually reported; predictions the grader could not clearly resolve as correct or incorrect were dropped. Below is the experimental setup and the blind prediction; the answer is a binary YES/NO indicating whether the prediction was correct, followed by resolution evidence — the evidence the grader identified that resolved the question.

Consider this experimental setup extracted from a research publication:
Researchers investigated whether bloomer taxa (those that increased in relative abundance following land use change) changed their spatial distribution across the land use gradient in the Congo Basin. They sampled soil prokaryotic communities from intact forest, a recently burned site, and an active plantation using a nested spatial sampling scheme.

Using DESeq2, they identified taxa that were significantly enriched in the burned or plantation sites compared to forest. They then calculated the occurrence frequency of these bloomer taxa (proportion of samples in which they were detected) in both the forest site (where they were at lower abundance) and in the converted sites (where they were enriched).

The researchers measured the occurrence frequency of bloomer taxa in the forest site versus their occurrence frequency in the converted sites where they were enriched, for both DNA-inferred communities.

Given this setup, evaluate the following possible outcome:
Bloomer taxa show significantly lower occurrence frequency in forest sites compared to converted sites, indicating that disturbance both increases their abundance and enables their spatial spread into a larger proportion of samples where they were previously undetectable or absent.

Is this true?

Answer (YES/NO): YES